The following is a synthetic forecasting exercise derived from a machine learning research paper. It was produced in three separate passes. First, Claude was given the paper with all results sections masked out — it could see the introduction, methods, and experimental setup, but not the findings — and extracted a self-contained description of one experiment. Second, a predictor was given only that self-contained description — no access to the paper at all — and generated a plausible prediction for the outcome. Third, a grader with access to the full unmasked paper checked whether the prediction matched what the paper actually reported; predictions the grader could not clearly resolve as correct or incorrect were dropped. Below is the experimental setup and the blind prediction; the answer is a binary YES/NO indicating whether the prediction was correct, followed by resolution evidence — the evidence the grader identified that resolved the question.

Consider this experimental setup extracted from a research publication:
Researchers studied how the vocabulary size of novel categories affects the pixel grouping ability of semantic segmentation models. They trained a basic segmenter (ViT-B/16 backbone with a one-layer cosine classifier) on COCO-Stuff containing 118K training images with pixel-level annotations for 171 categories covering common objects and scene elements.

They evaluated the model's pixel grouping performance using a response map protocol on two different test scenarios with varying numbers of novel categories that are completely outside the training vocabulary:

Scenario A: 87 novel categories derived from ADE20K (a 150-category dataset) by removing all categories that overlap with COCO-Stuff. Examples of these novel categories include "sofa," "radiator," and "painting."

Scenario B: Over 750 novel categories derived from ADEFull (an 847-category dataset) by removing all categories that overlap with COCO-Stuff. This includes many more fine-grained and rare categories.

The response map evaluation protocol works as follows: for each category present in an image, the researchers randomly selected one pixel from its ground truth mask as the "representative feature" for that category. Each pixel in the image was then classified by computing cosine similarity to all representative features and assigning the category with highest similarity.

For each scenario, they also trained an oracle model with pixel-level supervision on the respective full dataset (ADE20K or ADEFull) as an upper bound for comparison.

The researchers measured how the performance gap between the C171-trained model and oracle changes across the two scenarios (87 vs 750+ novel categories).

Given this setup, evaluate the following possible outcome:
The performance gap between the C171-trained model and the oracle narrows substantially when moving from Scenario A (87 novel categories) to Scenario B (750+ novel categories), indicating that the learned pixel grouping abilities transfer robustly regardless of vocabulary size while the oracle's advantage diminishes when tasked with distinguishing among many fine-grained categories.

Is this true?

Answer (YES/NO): NO